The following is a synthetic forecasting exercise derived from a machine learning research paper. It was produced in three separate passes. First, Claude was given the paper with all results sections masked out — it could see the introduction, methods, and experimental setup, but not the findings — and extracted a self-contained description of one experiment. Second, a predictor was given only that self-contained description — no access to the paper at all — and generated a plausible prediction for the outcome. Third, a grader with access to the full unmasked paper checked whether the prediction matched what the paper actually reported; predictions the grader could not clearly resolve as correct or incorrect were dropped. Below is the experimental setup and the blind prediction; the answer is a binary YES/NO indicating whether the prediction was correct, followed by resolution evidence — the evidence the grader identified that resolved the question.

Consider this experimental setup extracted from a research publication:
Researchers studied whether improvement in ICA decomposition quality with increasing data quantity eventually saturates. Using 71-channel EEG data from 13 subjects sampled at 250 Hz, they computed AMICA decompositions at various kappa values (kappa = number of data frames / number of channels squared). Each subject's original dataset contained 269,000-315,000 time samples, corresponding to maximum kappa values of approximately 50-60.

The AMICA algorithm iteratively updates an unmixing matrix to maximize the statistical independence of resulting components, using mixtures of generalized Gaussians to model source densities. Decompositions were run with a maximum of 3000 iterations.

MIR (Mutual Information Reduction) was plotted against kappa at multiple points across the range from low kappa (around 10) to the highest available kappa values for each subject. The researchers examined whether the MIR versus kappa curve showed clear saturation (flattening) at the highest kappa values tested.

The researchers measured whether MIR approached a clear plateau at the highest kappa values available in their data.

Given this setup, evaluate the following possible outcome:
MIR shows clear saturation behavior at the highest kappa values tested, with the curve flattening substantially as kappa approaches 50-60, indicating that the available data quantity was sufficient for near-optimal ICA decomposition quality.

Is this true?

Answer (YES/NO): NO